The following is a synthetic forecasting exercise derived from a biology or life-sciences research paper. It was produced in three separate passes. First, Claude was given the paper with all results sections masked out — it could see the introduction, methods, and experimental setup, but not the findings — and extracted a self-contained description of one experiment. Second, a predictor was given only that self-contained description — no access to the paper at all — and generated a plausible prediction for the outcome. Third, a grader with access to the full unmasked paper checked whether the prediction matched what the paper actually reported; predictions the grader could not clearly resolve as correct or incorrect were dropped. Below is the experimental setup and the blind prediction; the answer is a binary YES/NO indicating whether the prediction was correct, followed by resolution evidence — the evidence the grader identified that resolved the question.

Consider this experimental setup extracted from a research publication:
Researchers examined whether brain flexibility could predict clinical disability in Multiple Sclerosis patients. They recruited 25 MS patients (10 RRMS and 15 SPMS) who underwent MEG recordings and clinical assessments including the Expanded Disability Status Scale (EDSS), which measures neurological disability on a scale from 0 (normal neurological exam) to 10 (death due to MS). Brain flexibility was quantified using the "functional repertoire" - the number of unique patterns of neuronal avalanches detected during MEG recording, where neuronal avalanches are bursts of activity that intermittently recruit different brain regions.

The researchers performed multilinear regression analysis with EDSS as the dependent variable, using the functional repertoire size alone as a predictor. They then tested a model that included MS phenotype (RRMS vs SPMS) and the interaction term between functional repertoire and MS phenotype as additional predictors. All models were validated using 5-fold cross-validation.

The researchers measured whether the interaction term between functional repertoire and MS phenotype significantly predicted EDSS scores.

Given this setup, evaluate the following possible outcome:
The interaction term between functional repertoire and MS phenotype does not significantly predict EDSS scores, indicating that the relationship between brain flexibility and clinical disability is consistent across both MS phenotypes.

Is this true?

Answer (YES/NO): NO